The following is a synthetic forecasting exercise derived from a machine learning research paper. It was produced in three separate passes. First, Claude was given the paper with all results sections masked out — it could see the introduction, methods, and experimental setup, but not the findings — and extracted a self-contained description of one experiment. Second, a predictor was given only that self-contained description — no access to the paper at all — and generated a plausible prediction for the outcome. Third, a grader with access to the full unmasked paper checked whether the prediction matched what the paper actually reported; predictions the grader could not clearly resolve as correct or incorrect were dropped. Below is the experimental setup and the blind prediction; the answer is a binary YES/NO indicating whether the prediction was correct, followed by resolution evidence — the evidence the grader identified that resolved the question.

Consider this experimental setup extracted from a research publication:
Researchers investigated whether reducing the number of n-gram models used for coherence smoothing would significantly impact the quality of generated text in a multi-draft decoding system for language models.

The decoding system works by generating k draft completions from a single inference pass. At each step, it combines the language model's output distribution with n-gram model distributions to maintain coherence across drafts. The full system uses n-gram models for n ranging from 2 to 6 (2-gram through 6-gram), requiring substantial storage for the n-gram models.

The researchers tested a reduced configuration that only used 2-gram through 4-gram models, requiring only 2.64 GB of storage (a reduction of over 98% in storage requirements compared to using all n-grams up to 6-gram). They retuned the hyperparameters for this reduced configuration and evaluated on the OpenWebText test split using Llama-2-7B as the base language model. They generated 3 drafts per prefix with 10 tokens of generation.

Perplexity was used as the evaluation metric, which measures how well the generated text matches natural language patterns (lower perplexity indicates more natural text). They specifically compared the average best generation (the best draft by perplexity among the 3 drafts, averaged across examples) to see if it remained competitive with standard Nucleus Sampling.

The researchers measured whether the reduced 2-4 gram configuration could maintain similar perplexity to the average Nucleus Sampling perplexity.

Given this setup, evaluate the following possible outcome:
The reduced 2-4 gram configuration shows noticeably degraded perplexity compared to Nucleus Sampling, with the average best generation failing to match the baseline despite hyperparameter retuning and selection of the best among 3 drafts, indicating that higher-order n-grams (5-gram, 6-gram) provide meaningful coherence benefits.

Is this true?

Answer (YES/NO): NO